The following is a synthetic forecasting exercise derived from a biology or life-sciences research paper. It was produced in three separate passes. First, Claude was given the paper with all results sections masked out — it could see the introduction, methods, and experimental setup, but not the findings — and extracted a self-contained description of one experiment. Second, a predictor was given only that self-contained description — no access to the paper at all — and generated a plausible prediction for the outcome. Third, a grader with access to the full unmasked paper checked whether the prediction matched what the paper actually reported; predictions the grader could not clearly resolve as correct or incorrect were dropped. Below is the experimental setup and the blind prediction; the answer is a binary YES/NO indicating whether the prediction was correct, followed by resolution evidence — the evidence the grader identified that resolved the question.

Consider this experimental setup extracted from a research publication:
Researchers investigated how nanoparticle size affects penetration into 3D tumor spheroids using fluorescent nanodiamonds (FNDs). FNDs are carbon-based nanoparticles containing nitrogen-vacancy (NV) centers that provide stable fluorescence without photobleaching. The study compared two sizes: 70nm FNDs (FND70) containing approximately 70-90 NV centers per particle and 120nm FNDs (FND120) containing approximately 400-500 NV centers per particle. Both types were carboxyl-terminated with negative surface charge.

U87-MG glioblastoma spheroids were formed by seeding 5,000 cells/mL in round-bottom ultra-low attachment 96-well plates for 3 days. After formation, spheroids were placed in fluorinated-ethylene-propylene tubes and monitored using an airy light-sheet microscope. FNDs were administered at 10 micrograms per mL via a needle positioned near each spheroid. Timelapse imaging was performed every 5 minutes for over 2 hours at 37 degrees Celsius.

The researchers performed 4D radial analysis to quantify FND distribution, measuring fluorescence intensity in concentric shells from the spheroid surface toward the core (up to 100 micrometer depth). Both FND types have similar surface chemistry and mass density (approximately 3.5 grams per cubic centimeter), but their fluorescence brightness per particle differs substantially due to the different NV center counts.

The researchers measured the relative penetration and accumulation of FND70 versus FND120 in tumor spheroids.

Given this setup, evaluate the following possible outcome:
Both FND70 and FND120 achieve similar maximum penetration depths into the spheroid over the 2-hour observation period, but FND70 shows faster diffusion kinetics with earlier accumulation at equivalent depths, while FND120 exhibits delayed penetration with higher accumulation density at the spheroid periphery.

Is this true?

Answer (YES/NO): NO